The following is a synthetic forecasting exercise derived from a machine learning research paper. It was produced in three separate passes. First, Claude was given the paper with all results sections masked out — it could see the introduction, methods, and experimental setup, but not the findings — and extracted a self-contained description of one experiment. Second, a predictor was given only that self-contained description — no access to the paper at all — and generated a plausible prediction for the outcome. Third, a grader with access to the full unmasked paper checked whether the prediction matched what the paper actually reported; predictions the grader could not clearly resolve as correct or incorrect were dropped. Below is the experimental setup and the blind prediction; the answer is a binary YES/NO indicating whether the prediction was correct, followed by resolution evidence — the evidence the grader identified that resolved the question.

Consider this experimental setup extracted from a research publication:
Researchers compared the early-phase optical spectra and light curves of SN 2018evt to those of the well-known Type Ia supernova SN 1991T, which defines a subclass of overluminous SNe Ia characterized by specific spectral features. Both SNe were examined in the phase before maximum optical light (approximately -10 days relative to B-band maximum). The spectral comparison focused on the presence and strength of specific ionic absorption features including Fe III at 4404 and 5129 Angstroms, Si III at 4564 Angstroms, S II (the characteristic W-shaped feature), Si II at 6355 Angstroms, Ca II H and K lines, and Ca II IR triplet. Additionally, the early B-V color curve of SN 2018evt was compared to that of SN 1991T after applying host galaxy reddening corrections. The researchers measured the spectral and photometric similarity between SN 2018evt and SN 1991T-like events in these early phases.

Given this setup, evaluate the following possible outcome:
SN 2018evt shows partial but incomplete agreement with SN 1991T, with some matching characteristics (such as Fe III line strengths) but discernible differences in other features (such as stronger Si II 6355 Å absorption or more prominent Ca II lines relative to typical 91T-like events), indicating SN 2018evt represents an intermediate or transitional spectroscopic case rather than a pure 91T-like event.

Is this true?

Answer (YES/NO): NO